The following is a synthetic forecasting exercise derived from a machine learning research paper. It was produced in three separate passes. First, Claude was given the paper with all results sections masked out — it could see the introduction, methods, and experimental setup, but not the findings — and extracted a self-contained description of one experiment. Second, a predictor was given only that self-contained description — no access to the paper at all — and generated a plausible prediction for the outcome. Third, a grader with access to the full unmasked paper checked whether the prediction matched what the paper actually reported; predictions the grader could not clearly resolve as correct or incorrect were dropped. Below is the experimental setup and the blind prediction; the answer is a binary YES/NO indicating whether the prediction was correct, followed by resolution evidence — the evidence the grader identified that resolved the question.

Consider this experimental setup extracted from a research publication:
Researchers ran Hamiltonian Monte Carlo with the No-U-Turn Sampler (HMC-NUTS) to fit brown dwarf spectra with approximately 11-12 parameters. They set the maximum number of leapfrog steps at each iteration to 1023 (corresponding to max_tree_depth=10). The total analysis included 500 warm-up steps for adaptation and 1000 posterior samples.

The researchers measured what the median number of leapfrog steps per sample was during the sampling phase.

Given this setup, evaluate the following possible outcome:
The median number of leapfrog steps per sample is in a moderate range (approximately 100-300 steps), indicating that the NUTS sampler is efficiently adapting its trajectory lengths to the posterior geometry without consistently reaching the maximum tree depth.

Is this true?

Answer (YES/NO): NO